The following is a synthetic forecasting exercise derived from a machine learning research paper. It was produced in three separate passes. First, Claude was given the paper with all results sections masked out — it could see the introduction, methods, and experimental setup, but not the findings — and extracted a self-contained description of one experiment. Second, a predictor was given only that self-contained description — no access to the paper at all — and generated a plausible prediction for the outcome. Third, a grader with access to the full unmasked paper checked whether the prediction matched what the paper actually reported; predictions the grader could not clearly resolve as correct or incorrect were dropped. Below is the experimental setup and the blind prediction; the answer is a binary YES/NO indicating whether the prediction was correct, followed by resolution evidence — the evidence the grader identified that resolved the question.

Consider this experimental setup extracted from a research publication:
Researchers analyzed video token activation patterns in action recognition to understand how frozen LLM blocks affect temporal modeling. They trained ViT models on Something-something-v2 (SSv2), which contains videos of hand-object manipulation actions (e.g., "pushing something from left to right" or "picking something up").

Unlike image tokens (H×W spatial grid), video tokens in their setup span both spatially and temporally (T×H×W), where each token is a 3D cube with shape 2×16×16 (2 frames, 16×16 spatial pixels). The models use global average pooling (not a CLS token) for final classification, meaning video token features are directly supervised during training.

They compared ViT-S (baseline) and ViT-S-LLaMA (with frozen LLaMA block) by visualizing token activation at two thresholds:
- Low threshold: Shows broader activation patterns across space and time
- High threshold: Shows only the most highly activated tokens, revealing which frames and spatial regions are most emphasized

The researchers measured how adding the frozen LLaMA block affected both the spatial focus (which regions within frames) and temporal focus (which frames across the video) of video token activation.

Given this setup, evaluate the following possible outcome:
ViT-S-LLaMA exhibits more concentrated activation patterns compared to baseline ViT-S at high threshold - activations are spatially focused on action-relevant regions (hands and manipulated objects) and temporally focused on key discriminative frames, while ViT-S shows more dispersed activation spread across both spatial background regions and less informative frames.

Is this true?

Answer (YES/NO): NO